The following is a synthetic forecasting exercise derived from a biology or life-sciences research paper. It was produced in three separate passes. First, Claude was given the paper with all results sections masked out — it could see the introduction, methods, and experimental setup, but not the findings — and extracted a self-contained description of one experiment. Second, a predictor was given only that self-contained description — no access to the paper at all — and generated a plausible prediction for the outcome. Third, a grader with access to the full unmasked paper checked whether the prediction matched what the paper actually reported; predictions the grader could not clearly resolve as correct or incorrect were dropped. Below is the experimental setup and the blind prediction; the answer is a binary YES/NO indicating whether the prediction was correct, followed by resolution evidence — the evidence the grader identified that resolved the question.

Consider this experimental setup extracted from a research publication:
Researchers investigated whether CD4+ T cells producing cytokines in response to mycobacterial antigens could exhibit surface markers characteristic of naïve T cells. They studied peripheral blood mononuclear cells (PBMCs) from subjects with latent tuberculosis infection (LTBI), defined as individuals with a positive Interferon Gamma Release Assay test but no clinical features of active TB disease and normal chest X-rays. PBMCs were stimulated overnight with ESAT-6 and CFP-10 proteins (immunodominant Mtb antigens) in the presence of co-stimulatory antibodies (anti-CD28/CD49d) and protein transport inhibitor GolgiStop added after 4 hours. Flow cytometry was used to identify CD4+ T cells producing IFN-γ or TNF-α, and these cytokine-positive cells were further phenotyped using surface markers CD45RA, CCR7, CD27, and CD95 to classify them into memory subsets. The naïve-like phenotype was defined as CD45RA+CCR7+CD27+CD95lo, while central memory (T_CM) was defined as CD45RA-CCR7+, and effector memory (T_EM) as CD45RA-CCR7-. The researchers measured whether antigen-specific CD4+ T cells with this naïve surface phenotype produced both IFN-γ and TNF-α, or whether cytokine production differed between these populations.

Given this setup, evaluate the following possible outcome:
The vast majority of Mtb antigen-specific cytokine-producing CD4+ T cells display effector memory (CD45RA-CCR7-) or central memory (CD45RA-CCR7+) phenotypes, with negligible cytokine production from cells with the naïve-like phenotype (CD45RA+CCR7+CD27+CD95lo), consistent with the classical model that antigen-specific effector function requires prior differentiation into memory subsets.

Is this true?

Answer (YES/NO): NO